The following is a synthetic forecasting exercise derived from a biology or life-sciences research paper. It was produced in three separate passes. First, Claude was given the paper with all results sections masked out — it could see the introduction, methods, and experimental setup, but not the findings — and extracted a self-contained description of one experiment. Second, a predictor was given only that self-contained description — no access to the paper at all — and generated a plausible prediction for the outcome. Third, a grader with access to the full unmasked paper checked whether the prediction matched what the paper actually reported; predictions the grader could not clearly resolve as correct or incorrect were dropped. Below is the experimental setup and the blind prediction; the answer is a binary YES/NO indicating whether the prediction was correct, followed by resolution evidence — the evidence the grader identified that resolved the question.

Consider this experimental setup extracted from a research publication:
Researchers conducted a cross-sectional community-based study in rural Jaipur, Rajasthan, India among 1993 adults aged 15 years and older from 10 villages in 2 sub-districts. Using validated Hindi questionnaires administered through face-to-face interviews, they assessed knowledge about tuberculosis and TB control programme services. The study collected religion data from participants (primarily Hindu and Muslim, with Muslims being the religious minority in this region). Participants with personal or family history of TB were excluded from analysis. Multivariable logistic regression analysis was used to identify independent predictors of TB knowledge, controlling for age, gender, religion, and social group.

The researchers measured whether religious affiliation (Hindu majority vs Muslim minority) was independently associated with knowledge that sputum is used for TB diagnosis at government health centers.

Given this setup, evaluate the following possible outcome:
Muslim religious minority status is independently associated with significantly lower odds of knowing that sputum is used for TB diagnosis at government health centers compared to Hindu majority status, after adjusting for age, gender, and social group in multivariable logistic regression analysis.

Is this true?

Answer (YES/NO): YES